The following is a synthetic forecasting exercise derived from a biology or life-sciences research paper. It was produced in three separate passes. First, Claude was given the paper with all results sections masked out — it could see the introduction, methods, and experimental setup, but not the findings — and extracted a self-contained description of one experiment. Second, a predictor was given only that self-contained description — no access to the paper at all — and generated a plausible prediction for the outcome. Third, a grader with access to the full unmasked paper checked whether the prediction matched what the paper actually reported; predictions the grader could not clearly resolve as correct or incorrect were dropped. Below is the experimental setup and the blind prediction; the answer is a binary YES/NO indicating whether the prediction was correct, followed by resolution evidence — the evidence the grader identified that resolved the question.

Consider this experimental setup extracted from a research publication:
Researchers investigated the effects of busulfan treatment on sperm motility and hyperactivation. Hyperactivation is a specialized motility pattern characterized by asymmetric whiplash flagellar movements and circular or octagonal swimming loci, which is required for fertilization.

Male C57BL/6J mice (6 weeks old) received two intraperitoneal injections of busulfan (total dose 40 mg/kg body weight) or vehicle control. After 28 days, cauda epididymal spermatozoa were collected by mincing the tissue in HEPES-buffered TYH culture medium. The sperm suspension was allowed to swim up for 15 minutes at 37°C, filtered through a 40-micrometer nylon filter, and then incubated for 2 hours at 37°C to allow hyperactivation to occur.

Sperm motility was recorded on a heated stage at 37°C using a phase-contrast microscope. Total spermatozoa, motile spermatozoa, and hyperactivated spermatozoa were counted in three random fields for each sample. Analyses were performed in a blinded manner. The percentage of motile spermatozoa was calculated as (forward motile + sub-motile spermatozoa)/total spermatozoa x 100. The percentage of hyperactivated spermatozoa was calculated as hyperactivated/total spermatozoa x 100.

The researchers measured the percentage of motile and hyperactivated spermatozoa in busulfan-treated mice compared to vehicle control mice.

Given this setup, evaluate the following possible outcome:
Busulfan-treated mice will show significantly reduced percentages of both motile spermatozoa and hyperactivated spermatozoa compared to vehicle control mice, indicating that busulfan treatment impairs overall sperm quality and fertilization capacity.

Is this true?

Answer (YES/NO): YES